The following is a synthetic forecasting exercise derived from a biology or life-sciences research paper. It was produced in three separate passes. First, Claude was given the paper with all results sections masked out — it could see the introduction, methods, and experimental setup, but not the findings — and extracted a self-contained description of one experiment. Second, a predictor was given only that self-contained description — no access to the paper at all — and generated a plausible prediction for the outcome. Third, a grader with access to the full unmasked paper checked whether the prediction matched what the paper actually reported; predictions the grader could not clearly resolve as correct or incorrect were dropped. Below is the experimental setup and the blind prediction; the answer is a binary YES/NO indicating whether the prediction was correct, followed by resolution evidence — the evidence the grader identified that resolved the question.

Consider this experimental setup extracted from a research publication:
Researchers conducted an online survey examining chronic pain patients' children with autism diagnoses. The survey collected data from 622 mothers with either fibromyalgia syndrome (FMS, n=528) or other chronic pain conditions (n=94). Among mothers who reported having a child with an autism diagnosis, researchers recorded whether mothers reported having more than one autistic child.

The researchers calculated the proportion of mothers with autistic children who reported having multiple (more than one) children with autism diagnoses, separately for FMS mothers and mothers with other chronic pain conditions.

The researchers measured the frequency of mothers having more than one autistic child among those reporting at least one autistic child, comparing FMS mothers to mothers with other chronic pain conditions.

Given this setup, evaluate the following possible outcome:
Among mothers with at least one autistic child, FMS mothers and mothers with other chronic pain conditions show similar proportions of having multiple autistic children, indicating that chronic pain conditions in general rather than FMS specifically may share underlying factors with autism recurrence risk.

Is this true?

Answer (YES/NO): NO